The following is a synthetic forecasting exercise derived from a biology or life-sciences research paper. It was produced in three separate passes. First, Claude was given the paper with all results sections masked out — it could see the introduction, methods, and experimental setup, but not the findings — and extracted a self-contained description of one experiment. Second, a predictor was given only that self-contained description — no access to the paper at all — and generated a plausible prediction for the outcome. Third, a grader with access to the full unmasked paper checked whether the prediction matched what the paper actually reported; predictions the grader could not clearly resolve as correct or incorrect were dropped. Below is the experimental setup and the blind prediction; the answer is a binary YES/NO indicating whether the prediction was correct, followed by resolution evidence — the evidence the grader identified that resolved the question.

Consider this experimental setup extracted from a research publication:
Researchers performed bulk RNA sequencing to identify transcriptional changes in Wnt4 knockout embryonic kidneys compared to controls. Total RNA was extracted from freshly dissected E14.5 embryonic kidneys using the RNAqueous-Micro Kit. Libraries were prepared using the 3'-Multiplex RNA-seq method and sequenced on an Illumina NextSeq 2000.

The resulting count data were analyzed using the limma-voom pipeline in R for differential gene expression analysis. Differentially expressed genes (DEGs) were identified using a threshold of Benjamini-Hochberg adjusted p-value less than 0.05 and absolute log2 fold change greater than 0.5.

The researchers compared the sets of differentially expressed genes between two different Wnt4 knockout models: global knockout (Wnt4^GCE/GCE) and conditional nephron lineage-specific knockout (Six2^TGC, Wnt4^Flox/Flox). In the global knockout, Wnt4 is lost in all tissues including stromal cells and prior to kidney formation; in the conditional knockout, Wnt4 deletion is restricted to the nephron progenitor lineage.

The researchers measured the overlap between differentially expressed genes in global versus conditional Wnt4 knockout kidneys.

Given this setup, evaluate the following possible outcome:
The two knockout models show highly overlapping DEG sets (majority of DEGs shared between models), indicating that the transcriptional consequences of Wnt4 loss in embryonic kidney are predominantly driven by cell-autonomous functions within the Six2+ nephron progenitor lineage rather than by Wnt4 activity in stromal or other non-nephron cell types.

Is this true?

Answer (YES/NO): NO